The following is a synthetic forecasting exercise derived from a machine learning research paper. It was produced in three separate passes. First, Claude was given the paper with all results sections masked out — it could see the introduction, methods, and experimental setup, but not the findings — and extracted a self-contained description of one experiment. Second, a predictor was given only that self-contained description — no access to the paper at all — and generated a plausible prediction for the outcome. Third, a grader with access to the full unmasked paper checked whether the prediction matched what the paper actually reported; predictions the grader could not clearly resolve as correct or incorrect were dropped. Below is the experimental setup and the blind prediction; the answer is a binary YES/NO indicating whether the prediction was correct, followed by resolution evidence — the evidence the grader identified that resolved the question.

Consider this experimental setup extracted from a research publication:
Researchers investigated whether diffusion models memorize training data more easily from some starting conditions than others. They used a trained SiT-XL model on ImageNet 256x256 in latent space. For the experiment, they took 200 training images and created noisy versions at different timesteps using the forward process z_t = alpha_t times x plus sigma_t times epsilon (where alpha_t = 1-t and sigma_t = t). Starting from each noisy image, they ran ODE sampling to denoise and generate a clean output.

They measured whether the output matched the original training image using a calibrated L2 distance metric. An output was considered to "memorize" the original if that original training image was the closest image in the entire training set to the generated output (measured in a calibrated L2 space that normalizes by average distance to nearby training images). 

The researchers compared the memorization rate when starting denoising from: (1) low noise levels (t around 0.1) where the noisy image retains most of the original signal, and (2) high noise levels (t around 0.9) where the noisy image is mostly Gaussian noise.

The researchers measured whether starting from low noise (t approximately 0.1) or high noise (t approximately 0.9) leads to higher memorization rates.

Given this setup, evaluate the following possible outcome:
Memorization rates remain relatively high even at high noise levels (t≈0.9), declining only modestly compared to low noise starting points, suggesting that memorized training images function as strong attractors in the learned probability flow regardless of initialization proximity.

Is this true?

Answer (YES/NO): NO